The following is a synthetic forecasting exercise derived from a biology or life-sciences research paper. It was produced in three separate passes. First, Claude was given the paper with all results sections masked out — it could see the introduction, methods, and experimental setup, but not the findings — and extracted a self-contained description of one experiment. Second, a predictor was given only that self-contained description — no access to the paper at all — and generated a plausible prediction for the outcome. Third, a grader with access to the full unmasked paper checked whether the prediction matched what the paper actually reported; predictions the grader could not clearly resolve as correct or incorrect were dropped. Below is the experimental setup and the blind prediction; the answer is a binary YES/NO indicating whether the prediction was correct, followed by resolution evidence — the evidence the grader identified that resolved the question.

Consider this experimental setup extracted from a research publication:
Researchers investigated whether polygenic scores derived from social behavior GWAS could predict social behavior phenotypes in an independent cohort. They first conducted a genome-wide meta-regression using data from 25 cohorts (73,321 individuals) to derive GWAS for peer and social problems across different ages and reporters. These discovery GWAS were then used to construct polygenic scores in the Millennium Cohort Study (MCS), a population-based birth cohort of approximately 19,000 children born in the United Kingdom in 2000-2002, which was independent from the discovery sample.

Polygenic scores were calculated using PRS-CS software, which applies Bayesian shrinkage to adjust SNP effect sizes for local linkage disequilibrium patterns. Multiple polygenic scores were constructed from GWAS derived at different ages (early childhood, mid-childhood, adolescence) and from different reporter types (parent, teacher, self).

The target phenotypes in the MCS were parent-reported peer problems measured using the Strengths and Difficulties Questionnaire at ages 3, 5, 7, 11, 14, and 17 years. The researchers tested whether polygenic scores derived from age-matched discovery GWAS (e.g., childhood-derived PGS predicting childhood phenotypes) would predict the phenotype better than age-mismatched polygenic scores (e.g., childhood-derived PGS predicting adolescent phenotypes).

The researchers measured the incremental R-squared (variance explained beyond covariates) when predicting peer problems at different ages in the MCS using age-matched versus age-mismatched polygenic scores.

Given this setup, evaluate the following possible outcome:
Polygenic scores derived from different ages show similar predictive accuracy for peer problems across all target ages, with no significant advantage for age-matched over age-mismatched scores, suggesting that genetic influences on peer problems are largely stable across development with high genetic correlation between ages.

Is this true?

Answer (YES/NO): NO